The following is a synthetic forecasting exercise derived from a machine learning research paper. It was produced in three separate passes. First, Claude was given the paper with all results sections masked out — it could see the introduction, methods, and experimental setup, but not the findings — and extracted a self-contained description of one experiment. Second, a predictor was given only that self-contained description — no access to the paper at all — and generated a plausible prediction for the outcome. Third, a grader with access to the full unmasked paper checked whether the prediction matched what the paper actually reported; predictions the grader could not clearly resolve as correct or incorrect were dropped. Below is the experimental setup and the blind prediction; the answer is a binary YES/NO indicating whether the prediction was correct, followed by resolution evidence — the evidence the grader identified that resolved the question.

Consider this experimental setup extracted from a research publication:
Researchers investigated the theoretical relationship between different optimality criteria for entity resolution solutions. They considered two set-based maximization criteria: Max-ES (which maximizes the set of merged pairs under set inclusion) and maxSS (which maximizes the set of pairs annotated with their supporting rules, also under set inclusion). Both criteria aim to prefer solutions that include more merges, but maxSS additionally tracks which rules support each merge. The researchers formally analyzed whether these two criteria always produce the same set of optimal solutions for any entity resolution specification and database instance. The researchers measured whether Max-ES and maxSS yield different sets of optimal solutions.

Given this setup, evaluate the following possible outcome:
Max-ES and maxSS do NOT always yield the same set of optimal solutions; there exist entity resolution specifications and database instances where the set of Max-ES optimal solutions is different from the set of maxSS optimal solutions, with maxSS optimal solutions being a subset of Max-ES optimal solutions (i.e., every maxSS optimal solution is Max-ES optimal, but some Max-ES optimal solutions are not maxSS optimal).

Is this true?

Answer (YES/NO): NO